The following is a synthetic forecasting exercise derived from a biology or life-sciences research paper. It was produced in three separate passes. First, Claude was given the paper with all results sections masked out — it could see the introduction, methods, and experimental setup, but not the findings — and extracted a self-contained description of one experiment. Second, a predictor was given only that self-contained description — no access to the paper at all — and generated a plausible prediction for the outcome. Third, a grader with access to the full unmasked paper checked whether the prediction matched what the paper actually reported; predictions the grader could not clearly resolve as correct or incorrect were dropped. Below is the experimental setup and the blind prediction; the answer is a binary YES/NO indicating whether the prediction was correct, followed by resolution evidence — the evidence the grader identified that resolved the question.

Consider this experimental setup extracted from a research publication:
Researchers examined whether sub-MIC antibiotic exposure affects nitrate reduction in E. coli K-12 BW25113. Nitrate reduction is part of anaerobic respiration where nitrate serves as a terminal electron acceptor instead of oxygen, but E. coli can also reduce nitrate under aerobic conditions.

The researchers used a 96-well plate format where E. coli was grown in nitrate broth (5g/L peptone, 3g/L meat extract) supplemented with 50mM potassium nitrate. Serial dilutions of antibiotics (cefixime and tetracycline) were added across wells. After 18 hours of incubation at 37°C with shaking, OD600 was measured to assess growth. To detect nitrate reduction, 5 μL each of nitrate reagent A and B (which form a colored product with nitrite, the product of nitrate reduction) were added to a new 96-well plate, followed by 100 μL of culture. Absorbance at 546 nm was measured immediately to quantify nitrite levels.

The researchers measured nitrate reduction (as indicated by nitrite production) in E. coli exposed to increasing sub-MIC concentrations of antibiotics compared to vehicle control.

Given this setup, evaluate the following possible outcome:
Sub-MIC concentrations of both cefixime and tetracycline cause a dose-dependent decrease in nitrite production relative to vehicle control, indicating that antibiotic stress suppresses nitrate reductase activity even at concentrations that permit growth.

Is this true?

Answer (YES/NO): NO